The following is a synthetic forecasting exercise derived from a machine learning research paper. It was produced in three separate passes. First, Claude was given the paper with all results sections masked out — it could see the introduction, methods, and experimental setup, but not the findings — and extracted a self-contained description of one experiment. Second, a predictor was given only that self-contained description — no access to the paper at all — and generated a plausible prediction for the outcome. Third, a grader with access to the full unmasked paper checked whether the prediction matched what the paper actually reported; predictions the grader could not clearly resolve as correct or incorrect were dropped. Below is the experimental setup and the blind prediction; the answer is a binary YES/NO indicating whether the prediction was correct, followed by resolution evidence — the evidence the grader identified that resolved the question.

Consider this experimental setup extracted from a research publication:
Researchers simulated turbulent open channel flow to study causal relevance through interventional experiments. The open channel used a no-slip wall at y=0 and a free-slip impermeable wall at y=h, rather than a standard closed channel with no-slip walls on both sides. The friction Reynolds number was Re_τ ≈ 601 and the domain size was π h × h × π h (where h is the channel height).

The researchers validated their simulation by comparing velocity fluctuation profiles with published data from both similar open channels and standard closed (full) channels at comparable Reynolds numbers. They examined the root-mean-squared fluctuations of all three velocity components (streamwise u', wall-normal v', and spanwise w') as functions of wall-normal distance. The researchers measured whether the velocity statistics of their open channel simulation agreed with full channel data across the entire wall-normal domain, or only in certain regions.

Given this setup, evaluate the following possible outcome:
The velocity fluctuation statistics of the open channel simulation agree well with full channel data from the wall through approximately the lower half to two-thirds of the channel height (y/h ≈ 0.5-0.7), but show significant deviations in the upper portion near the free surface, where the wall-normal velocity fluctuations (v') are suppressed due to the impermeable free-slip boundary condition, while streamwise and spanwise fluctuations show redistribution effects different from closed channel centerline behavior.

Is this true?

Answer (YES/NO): NO